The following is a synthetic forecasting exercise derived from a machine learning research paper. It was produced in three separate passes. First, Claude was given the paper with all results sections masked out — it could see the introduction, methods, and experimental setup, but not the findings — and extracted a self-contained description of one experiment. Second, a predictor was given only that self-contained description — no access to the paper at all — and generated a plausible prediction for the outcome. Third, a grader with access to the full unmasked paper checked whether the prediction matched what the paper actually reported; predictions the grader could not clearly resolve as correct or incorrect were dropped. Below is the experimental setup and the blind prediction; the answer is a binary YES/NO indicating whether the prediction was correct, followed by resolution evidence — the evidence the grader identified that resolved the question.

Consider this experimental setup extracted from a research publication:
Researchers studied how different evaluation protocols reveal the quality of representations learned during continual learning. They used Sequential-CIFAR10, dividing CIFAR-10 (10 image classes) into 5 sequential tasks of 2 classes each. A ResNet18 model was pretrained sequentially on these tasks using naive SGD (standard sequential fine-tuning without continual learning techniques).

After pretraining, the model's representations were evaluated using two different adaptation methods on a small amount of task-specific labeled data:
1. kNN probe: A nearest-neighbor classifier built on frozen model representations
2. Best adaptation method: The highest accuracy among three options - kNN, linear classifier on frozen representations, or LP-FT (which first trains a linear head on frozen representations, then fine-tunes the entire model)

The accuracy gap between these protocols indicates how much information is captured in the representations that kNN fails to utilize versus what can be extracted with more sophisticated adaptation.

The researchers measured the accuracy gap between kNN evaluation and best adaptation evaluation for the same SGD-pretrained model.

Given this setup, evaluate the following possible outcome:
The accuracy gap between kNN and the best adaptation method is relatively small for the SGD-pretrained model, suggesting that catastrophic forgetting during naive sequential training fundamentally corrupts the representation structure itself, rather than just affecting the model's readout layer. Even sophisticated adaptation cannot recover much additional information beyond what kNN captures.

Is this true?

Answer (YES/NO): NO